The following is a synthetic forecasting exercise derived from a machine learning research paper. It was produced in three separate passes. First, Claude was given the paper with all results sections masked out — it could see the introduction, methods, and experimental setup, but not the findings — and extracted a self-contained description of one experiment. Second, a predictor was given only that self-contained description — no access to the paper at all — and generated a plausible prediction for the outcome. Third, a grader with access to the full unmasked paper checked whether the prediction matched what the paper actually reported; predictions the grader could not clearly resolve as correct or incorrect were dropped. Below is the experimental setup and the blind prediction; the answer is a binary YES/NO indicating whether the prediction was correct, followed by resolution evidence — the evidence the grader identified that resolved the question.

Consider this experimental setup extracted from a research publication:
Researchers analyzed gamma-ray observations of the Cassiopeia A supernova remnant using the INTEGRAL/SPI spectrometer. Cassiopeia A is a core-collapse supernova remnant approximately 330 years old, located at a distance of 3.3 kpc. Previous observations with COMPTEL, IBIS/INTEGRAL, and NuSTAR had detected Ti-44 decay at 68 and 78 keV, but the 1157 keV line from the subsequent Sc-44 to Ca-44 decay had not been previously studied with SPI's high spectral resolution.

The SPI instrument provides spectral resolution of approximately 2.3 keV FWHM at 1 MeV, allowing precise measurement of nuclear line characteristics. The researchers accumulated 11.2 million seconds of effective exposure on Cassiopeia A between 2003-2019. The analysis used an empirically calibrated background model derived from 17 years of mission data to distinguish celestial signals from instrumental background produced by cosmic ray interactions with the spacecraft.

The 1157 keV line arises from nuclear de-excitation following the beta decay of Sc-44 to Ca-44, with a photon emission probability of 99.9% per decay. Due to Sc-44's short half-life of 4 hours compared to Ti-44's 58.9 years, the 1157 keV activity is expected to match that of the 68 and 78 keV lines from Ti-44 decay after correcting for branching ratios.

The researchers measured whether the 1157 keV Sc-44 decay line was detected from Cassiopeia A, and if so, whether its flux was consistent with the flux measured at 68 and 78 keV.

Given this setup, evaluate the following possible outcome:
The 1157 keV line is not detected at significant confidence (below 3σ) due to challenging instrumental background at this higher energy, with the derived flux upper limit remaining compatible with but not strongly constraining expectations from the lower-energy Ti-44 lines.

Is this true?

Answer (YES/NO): NO